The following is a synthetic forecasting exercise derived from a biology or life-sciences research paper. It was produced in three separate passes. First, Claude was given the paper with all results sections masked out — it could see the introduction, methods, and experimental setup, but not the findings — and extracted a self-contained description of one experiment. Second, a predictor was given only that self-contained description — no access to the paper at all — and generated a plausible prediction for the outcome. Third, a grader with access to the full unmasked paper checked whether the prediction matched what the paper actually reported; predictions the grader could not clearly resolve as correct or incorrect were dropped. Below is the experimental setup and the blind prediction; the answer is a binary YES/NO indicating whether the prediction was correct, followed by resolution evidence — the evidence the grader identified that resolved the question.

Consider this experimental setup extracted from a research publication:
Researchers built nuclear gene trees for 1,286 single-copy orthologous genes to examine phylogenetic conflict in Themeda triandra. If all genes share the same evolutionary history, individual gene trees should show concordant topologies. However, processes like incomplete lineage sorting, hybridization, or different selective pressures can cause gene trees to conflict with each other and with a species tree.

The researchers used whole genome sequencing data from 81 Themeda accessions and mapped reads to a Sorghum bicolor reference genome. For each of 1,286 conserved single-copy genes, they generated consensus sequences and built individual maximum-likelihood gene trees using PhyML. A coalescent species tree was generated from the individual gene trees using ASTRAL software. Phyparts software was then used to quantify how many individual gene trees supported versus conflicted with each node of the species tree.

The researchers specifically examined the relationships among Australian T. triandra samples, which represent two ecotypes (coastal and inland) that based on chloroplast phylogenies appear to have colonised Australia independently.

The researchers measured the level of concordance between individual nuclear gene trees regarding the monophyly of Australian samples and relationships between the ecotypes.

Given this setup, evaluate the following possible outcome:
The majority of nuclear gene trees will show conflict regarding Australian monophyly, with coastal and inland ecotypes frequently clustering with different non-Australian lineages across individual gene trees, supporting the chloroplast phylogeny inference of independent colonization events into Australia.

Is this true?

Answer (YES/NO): NO